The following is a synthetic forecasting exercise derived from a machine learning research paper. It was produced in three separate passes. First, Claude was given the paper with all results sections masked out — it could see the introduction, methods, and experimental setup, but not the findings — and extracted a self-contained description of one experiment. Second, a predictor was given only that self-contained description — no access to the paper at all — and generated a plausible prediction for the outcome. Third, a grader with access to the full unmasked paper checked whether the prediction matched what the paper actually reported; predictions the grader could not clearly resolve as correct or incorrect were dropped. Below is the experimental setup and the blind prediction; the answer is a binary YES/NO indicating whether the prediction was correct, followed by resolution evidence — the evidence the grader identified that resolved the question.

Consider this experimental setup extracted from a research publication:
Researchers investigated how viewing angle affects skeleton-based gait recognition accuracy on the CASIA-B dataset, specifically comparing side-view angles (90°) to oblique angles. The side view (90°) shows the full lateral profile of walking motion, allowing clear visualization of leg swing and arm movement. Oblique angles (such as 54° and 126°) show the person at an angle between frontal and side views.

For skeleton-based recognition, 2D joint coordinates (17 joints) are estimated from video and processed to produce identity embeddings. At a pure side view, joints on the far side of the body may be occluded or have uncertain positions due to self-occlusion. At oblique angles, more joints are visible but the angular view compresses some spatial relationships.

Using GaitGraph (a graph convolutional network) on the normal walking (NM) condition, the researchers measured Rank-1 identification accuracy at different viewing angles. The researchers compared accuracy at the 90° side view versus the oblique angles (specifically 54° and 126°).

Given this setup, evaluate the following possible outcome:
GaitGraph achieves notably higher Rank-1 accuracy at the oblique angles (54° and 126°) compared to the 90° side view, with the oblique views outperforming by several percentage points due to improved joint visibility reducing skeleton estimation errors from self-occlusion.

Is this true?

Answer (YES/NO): YES